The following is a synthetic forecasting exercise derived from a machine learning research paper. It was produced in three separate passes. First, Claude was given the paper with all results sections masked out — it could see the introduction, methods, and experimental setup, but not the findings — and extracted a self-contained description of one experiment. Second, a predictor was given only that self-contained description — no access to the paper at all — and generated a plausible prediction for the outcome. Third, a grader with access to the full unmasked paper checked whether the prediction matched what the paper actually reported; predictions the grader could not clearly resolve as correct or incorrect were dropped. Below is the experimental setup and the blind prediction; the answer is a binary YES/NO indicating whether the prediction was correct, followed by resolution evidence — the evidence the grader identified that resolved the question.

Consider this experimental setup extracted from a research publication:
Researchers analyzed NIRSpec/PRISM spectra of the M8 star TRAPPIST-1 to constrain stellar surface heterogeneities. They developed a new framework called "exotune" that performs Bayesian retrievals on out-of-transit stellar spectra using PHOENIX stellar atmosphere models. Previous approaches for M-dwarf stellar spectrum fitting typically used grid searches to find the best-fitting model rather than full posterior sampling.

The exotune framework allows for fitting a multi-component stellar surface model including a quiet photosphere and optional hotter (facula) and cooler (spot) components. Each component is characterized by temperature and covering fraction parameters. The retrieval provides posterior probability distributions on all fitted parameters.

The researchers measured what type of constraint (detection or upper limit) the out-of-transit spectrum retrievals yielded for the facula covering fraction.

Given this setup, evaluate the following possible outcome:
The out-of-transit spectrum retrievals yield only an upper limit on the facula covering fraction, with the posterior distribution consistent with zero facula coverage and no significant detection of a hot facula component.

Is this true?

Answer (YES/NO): YES